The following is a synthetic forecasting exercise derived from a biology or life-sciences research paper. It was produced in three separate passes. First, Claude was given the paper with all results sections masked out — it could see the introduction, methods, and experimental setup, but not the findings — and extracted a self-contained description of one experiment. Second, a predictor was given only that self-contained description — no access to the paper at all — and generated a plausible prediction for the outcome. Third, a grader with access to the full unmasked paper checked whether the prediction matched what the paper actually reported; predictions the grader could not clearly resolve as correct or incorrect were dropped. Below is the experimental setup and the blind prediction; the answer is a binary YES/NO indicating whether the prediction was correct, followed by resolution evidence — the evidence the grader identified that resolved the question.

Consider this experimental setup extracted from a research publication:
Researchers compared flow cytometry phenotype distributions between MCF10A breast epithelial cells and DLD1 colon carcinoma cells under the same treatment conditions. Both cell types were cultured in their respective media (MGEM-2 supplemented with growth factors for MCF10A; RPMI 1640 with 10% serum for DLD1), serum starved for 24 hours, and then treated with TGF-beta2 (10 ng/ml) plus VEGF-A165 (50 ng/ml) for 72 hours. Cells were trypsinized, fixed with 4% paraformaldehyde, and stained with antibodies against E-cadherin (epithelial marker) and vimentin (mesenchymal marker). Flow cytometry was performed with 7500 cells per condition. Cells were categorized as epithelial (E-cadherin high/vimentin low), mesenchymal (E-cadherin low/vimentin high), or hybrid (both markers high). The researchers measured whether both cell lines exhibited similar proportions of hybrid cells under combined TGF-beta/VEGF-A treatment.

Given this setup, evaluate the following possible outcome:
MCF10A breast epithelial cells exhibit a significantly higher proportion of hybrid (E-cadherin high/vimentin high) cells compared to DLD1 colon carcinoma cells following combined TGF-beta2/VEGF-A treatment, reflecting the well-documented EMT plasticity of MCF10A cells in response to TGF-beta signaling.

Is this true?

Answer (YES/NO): NO